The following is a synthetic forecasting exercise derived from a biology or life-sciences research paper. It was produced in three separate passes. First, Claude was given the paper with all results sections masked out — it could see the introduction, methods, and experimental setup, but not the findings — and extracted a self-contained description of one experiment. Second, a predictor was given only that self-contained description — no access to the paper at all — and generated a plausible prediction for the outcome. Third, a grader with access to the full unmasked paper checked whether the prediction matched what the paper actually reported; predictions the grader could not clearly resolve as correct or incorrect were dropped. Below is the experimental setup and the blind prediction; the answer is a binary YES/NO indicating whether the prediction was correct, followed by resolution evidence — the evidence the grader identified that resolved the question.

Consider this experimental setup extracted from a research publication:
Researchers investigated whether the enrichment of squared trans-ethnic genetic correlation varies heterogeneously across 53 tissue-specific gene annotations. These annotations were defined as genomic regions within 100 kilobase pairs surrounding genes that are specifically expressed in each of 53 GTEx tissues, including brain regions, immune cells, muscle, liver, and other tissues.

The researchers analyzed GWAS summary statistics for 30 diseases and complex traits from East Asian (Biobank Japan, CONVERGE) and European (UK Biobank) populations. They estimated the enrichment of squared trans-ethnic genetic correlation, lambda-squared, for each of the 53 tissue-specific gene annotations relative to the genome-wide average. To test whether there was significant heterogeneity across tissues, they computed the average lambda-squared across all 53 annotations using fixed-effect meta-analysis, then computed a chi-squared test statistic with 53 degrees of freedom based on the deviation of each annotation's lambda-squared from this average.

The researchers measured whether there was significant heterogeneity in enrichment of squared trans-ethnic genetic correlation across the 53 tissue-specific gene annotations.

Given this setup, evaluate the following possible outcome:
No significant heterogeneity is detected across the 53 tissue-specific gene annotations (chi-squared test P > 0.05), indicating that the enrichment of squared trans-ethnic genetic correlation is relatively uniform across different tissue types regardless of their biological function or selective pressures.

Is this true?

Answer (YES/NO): NO